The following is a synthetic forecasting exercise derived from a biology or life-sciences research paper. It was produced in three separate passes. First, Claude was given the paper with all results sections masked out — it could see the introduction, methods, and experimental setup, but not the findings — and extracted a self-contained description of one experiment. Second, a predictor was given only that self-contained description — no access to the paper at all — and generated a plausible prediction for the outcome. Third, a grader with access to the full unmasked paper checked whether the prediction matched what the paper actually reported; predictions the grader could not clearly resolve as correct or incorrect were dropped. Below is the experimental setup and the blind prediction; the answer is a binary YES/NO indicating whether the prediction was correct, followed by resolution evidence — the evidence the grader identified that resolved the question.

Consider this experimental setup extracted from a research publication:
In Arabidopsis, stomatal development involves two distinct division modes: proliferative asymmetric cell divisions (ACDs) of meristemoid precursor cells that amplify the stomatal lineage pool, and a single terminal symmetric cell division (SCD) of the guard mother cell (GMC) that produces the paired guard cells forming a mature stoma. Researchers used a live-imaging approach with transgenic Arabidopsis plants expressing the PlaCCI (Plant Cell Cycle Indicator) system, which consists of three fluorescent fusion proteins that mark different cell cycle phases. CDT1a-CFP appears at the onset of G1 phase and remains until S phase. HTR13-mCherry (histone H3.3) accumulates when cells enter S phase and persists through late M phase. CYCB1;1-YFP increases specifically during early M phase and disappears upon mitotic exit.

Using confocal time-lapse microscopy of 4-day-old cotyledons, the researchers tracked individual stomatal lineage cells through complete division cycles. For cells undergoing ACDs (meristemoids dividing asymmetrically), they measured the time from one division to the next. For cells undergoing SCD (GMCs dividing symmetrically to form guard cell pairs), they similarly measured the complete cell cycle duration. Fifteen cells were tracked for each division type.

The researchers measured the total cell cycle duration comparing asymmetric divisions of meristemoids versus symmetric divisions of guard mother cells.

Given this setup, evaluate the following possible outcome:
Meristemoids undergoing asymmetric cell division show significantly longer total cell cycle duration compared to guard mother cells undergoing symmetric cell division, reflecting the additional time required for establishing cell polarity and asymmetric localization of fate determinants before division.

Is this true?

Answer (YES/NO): NO